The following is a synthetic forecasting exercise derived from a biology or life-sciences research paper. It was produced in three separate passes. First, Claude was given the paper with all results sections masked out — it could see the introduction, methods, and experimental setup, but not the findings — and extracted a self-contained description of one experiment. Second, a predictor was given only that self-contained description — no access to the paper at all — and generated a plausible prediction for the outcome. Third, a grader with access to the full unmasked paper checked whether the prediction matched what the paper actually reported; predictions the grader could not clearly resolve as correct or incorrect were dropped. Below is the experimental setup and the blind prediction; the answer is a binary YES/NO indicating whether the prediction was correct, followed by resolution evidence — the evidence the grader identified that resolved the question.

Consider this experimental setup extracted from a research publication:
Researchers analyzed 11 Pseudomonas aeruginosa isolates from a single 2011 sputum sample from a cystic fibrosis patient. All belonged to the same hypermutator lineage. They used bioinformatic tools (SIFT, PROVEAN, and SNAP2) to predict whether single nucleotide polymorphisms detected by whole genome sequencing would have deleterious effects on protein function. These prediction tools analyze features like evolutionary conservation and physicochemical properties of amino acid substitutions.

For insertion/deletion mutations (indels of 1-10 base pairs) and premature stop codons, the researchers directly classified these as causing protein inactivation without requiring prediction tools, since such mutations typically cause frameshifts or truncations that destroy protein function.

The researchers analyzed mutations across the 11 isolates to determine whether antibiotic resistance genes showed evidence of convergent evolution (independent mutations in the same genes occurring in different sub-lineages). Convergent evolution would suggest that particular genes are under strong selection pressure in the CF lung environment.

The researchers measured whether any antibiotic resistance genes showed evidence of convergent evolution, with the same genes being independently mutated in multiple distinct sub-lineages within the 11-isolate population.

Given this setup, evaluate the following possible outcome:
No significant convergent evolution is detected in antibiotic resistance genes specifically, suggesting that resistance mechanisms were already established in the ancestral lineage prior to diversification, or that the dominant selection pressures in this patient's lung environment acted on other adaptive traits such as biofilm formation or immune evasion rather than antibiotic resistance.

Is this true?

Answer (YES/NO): NO